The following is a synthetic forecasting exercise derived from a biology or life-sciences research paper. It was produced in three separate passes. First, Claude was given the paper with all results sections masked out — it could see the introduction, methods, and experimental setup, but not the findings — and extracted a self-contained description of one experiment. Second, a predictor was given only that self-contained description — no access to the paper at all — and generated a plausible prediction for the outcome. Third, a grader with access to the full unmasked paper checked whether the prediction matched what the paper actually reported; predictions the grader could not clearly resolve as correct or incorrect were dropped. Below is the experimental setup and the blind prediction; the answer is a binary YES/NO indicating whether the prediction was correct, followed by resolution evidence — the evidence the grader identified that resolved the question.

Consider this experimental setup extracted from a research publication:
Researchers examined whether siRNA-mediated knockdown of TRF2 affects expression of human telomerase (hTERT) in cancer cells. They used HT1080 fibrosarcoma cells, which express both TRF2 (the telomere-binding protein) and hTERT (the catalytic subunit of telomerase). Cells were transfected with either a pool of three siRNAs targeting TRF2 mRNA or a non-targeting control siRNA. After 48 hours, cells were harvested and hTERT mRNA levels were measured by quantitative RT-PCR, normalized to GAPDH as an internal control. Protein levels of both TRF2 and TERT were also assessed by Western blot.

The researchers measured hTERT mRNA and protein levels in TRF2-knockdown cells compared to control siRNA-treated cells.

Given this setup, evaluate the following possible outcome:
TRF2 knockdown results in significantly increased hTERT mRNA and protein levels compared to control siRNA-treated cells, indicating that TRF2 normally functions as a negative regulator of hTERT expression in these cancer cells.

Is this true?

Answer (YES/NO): YES